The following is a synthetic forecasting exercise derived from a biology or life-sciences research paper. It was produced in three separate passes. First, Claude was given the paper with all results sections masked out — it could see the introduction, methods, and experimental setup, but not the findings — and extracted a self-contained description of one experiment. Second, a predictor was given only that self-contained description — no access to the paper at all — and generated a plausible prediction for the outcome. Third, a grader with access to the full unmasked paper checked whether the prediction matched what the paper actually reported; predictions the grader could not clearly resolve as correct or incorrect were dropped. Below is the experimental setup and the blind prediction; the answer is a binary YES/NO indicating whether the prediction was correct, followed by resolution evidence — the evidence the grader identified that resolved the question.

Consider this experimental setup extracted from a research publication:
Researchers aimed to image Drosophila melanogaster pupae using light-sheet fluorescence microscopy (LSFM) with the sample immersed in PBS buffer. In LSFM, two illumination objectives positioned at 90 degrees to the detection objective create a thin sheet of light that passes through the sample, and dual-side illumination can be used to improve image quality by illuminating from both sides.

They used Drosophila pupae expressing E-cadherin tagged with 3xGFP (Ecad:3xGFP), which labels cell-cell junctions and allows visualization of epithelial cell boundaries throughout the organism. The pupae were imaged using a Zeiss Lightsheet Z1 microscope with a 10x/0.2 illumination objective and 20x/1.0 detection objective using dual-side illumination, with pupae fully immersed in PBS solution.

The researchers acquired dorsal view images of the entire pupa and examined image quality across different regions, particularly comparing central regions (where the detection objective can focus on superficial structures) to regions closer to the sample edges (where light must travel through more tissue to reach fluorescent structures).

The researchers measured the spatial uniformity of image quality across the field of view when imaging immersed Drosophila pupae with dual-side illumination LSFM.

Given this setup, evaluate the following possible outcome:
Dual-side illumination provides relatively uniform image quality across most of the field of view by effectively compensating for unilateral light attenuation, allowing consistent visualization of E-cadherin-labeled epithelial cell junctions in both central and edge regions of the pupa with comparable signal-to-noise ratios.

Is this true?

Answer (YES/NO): NO